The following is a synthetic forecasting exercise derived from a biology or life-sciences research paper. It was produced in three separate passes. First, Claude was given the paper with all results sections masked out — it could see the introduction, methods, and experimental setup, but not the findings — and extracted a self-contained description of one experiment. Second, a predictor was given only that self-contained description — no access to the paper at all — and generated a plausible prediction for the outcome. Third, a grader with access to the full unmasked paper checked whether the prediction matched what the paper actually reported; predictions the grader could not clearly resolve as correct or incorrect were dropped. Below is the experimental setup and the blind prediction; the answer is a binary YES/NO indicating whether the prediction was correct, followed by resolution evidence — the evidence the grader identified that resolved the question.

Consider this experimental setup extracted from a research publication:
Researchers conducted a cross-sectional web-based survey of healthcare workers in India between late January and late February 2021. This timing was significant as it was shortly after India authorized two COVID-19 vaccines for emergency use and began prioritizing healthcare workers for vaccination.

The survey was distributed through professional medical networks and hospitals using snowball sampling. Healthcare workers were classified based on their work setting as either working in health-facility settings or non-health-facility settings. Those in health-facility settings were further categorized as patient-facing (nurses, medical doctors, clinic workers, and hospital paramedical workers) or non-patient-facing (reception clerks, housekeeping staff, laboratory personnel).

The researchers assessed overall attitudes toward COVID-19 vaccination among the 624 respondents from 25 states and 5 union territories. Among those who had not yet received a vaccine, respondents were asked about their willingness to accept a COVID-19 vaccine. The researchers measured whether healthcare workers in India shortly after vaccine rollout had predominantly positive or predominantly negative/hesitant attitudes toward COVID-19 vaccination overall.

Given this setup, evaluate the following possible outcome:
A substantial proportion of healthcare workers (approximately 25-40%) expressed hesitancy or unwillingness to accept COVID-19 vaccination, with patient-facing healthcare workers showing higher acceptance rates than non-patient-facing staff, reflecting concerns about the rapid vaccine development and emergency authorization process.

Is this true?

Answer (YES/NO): NO